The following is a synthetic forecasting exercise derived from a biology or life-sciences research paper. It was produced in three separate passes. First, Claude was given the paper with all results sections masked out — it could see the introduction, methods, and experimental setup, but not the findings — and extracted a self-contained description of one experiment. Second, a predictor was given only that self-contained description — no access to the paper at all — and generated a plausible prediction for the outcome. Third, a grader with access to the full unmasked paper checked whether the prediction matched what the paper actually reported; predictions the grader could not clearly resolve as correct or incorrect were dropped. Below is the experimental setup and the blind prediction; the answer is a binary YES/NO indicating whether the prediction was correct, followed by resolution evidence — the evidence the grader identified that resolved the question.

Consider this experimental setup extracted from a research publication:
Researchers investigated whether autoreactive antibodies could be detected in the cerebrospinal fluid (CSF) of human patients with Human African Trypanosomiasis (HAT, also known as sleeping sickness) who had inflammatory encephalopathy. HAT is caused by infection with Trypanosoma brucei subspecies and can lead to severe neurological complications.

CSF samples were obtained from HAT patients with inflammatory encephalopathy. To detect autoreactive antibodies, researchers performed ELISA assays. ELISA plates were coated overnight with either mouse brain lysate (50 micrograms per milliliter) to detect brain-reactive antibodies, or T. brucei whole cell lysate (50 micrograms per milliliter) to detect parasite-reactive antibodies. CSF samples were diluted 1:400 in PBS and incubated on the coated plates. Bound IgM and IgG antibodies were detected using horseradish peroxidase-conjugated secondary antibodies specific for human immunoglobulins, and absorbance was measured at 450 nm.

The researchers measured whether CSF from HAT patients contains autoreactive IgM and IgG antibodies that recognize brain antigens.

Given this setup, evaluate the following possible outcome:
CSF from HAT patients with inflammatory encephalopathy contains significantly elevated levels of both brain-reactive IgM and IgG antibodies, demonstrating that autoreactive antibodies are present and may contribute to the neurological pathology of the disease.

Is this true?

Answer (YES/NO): YES